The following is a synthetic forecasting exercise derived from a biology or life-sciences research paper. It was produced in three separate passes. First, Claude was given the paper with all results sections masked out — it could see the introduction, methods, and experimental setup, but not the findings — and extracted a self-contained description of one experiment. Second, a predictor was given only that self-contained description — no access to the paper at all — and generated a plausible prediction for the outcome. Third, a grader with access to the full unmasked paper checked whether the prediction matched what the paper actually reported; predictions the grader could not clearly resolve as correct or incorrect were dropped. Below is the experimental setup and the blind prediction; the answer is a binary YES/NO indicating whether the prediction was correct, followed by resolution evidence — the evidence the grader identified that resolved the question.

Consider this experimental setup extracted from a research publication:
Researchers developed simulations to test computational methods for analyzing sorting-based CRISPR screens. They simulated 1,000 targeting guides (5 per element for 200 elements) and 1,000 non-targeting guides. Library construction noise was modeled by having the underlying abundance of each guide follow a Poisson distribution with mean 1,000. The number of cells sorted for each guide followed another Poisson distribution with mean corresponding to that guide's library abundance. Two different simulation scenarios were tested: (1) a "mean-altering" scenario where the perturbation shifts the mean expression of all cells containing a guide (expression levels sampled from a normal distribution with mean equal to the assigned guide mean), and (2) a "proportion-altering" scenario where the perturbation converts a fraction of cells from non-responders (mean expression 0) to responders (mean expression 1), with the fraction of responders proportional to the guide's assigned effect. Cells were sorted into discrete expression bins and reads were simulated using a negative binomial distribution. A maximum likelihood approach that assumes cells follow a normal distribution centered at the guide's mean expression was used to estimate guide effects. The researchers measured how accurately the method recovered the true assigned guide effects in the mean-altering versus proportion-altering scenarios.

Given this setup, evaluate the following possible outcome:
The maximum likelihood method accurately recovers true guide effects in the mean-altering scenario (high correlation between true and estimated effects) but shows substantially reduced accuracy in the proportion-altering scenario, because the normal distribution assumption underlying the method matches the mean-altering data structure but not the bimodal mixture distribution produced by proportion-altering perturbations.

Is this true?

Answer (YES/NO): NO